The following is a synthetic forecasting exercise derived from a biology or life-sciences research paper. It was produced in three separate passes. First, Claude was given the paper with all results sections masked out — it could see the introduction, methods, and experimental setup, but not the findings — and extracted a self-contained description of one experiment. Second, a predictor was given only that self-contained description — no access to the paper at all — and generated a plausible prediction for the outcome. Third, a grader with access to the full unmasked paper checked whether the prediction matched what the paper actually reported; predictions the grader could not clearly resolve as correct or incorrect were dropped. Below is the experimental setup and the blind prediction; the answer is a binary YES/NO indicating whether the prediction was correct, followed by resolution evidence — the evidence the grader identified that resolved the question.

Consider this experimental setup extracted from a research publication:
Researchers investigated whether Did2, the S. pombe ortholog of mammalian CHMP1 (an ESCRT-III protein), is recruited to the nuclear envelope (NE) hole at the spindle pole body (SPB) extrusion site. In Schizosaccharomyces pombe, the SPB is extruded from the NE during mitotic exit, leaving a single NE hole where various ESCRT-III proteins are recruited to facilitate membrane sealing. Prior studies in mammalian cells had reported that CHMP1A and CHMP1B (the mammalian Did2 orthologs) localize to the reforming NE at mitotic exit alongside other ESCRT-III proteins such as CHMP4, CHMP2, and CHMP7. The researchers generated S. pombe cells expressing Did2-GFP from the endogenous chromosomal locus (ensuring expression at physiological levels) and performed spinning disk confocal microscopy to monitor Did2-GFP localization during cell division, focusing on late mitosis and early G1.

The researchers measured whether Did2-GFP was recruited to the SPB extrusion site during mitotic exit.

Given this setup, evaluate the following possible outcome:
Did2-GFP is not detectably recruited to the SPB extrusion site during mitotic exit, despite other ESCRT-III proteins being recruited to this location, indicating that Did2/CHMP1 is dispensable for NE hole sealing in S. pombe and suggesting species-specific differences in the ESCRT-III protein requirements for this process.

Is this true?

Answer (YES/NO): YES